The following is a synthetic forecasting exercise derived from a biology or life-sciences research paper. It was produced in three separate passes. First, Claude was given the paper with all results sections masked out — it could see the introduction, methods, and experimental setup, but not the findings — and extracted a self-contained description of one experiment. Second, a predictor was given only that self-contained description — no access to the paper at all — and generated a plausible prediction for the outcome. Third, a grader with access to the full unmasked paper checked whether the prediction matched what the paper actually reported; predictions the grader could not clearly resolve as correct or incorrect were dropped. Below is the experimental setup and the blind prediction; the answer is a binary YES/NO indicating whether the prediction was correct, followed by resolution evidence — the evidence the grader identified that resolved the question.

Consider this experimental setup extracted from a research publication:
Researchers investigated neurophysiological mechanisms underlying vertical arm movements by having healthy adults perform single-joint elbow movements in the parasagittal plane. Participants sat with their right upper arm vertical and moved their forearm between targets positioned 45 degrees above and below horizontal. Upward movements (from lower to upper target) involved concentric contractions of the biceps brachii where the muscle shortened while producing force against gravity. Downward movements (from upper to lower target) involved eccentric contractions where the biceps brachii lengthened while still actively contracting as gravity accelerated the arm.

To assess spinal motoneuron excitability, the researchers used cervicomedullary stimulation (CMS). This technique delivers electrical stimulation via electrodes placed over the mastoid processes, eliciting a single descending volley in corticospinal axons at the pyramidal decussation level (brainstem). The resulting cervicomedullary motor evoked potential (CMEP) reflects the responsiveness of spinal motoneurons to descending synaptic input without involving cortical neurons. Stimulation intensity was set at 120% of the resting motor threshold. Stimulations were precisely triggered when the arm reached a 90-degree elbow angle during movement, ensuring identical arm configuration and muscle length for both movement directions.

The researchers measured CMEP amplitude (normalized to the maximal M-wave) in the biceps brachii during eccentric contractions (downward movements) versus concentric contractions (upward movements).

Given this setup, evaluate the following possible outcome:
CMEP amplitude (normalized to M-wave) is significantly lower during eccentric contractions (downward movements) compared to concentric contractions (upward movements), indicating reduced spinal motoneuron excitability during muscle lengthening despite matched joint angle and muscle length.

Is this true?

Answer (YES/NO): NO